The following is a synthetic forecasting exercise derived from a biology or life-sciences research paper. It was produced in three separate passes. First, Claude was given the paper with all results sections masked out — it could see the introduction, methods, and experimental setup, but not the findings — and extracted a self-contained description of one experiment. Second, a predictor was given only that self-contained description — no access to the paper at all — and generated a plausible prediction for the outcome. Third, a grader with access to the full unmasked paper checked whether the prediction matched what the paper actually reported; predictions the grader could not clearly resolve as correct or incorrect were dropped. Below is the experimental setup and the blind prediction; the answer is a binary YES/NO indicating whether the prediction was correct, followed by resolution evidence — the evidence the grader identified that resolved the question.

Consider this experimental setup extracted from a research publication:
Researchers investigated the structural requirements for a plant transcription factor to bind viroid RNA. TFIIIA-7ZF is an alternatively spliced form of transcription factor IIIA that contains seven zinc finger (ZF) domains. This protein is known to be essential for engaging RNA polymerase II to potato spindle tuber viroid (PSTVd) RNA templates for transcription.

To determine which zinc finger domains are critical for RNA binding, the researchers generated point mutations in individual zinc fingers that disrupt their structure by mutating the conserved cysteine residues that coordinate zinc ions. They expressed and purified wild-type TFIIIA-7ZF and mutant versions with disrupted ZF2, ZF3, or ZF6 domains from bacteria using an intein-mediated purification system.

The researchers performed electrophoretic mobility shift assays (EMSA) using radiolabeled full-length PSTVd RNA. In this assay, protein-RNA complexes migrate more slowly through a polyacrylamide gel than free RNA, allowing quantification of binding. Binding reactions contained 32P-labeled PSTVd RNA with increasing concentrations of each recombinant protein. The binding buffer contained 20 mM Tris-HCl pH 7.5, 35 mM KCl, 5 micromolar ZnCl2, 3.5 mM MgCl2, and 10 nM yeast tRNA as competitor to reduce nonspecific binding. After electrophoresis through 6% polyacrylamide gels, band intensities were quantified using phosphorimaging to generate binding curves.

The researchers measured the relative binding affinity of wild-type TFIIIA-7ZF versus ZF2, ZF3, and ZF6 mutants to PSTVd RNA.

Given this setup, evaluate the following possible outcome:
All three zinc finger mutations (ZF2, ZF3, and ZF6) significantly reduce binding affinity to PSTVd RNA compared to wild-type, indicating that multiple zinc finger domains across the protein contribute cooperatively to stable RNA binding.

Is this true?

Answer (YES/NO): NO